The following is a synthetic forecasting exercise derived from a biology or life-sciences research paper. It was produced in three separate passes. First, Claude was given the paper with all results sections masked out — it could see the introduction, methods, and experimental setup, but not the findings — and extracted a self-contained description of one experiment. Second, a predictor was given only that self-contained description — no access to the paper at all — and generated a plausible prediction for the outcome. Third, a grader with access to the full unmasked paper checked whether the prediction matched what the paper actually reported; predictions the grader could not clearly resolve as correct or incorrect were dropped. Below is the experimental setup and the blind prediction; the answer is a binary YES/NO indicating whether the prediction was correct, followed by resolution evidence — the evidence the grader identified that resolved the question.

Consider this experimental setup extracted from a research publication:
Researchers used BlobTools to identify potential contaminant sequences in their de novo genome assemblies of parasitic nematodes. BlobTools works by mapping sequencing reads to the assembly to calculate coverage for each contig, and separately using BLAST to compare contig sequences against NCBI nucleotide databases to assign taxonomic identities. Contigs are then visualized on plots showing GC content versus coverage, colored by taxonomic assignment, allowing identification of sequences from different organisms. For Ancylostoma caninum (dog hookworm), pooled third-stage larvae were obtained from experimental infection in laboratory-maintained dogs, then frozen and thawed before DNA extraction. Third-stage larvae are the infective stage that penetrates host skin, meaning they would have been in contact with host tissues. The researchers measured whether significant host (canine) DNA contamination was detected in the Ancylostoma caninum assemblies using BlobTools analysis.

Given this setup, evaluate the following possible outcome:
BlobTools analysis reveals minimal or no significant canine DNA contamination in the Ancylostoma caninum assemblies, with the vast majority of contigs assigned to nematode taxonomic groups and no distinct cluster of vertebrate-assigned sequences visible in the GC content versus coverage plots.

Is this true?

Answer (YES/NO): NO